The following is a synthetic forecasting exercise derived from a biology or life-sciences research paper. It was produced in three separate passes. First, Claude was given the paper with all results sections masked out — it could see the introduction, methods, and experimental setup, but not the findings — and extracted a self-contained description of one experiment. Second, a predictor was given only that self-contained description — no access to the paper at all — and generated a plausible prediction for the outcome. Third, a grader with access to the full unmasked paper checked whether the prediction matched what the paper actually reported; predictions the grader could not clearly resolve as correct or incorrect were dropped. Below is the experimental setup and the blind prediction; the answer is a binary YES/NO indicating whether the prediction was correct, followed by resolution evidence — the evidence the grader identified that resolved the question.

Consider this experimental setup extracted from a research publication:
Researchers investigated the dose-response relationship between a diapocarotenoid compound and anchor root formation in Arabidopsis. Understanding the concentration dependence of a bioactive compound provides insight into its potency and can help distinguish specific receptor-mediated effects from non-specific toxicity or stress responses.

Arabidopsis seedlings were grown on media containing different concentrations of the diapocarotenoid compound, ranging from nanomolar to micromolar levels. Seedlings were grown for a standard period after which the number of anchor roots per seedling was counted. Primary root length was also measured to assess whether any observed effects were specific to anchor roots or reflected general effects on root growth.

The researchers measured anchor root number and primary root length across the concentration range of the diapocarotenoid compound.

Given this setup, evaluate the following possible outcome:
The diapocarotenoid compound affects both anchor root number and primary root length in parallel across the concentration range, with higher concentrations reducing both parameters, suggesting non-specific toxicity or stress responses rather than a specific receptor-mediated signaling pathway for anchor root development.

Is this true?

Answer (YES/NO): NO